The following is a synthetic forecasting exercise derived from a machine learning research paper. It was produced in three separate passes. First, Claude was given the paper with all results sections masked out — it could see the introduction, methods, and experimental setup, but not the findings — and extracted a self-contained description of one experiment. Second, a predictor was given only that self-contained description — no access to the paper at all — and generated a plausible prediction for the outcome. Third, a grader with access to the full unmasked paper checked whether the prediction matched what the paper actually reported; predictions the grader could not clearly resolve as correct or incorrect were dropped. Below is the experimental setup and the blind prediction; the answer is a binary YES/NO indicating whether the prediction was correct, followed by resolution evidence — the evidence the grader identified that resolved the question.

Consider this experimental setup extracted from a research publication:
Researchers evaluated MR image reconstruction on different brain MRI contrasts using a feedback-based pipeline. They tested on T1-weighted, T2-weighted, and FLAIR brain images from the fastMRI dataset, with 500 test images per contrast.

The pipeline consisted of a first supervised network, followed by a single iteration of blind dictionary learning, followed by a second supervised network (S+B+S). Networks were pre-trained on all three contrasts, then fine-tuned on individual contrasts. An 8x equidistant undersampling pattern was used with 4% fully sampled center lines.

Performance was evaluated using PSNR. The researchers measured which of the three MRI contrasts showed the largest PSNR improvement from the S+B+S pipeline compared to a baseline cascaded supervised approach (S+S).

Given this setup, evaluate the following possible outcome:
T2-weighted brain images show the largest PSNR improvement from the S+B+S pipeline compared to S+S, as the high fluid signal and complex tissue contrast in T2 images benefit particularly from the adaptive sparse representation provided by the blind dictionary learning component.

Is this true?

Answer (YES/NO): YES